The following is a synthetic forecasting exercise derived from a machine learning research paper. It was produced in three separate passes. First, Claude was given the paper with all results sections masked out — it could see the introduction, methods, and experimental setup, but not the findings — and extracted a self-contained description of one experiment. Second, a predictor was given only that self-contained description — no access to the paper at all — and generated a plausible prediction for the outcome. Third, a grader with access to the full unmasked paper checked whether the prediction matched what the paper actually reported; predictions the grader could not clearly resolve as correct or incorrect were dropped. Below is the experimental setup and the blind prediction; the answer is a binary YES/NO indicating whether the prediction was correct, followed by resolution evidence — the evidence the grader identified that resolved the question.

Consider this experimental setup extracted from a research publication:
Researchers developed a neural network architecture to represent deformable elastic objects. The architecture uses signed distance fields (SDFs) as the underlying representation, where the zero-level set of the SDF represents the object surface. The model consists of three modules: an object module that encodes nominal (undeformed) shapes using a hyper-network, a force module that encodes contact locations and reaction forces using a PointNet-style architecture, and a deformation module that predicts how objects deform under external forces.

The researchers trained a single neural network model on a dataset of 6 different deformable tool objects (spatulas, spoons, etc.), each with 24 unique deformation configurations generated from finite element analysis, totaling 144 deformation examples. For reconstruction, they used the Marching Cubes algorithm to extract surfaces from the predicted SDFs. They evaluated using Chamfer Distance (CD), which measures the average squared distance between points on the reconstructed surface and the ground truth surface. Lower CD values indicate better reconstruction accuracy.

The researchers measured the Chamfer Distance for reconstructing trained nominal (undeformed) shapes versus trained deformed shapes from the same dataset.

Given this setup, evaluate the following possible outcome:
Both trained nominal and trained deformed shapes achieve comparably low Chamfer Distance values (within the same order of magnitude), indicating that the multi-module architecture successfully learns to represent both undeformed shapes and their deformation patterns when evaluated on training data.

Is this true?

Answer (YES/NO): YES